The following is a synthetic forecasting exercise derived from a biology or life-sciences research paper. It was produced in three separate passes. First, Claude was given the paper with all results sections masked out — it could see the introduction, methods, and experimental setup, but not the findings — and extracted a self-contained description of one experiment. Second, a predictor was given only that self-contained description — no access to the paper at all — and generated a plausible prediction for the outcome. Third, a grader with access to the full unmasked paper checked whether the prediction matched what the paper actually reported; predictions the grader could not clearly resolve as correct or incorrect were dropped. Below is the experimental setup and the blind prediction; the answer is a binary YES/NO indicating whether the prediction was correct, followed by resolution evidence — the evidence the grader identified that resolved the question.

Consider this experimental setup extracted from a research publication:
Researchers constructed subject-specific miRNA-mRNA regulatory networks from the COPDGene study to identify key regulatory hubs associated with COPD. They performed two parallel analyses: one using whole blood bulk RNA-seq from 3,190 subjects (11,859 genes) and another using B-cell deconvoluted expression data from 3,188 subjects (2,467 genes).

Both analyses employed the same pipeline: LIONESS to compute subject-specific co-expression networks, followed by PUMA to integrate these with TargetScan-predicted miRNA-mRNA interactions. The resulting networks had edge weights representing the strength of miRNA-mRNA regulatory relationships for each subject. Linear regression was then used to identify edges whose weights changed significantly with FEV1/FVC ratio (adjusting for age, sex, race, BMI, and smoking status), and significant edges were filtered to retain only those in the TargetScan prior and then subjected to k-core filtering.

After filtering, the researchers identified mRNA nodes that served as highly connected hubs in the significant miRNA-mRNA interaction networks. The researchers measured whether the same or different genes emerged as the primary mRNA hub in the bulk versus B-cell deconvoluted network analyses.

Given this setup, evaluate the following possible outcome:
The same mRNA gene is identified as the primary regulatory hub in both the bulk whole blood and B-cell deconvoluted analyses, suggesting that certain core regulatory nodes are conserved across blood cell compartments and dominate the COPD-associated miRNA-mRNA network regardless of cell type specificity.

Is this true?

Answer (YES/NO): YES